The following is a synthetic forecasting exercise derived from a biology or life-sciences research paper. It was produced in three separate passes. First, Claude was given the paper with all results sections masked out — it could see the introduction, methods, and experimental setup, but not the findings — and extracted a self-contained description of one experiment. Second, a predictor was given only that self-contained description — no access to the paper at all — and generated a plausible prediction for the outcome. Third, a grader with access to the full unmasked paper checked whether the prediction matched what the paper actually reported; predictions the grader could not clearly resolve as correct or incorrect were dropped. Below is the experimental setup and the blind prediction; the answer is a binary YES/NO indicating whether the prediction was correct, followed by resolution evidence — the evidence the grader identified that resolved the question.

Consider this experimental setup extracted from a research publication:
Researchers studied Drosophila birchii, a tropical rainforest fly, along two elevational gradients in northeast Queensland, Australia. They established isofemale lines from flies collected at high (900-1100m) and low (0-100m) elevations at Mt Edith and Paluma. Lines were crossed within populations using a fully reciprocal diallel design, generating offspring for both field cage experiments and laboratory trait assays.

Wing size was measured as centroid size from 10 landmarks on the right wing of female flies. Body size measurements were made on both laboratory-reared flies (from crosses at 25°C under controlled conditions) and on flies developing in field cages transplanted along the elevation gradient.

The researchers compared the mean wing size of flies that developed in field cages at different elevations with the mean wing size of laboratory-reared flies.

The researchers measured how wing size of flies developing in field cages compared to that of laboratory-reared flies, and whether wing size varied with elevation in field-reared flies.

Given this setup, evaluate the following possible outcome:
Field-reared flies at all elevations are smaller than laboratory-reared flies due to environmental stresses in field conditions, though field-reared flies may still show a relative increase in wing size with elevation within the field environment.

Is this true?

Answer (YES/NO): NO